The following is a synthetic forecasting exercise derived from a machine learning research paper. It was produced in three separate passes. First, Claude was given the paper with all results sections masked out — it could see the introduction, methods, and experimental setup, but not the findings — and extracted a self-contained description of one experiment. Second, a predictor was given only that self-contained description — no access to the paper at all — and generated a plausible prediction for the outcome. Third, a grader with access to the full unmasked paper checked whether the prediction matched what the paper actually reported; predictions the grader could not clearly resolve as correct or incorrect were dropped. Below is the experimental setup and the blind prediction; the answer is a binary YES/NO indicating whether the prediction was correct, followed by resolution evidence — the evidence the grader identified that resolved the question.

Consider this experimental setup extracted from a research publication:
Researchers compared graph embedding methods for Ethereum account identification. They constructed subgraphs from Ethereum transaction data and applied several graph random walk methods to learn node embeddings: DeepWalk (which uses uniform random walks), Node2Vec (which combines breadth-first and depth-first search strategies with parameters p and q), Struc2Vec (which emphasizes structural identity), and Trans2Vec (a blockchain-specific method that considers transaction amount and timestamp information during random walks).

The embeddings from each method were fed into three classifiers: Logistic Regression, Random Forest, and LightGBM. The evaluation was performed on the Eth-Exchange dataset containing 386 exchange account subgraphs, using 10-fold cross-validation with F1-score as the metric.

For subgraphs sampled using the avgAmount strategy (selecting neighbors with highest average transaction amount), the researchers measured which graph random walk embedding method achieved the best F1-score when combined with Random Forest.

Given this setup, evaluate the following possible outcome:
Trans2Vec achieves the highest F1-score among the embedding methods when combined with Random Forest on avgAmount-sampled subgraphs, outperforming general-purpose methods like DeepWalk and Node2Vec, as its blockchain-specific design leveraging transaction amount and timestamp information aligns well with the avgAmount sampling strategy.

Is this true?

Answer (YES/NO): YES